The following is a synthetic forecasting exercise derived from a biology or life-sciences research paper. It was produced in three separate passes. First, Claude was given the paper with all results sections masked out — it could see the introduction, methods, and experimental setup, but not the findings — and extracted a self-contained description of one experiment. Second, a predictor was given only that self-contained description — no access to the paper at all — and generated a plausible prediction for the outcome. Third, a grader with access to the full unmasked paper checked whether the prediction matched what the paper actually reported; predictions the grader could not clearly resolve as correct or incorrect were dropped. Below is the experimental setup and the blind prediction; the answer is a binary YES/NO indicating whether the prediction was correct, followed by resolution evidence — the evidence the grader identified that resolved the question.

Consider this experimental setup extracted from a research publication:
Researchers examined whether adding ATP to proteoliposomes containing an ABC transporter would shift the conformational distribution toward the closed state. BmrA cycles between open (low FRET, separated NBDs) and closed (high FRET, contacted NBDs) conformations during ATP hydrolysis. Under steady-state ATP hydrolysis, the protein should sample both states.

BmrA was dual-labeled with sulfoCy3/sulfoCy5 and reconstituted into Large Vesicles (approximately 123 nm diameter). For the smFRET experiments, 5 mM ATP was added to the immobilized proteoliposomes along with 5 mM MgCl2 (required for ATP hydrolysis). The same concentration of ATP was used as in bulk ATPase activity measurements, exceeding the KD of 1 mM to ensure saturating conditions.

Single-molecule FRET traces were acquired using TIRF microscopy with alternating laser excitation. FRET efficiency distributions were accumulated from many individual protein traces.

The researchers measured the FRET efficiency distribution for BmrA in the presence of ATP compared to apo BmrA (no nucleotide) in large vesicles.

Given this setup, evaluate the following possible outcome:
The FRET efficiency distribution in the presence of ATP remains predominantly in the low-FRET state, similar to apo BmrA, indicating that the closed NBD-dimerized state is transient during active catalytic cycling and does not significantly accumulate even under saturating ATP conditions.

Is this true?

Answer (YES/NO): NO